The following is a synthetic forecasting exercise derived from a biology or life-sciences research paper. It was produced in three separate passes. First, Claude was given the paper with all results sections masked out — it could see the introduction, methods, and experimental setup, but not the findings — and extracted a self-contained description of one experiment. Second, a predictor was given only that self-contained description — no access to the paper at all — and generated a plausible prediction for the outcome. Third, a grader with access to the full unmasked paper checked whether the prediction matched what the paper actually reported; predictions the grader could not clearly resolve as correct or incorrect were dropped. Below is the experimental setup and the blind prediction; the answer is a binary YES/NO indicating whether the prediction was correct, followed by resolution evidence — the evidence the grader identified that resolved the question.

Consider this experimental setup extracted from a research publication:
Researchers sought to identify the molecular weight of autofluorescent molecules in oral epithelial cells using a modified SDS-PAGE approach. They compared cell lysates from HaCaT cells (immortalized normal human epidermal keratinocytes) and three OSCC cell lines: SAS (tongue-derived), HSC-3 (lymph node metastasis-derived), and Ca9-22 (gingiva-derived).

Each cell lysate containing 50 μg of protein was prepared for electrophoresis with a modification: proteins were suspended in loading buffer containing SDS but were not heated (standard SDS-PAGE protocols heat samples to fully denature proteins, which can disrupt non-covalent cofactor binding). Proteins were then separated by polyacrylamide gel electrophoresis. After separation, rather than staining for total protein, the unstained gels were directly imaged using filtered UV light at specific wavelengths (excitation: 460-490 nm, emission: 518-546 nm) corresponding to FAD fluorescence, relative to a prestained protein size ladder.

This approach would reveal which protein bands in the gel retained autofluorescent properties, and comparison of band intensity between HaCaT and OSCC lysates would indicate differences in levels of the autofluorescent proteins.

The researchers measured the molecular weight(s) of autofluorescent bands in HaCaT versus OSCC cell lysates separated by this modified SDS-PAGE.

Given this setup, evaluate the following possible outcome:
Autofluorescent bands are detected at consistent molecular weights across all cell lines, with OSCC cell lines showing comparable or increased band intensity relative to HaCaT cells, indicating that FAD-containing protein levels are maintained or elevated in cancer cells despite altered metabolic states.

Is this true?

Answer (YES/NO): NO